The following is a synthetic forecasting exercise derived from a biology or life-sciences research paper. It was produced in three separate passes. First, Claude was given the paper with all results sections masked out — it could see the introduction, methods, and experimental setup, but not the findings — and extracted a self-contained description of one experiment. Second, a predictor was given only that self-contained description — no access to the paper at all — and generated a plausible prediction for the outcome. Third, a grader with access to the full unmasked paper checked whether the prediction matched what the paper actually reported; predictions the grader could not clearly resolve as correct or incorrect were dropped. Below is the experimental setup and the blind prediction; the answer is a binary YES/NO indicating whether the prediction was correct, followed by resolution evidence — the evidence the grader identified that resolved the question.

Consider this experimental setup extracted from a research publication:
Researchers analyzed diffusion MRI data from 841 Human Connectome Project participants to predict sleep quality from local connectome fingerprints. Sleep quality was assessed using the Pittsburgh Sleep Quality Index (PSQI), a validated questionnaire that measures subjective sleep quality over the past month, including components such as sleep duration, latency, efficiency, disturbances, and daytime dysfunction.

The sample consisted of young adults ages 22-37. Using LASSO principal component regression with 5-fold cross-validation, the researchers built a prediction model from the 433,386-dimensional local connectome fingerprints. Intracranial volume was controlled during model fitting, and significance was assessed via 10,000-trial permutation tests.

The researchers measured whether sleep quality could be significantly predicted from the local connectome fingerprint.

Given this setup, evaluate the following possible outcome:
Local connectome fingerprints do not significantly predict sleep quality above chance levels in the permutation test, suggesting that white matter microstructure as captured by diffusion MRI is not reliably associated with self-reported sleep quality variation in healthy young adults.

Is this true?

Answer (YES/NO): YES